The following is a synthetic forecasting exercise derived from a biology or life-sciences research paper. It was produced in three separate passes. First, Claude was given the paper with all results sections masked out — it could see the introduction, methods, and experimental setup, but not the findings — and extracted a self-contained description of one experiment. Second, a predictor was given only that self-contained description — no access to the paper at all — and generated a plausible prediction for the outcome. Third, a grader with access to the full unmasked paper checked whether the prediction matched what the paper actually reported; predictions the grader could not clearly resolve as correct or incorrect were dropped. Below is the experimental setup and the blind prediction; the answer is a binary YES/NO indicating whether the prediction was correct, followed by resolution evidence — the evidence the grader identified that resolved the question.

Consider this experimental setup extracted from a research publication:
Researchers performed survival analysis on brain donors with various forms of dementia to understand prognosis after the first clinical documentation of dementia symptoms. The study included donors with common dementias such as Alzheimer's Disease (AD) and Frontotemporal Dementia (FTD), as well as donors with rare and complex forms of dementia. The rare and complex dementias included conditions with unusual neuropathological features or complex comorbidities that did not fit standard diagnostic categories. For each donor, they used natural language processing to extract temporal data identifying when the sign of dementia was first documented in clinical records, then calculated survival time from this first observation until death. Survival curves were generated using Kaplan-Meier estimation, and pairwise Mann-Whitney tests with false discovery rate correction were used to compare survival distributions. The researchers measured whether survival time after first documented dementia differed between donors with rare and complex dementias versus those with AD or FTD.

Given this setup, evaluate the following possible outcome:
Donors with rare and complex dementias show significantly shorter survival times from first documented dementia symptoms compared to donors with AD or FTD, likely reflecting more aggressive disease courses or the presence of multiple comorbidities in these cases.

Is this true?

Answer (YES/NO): NO